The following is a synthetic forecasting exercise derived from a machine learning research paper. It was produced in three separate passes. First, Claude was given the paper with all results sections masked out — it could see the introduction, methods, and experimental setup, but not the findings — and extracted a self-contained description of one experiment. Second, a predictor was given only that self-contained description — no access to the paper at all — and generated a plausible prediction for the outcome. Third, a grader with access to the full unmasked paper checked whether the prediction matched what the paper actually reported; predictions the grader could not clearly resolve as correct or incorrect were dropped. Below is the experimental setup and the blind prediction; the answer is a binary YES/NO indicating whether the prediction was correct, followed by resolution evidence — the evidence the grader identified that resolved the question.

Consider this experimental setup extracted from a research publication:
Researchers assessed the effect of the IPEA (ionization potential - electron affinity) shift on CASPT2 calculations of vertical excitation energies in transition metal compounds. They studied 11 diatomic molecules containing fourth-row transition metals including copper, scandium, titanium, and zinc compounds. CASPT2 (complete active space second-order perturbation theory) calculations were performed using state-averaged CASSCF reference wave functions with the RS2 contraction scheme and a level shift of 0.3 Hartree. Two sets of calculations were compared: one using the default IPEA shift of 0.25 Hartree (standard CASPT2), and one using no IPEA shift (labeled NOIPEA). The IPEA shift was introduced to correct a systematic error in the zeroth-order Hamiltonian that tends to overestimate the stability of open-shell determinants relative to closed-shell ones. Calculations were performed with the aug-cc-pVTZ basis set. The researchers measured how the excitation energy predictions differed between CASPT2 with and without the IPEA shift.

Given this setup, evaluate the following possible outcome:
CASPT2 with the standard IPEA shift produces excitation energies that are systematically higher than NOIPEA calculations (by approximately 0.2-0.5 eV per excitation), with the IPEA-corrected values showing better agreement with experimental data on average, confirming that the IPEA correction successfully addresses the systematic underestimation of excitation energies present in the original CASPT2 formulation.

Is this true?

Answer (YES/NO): NO